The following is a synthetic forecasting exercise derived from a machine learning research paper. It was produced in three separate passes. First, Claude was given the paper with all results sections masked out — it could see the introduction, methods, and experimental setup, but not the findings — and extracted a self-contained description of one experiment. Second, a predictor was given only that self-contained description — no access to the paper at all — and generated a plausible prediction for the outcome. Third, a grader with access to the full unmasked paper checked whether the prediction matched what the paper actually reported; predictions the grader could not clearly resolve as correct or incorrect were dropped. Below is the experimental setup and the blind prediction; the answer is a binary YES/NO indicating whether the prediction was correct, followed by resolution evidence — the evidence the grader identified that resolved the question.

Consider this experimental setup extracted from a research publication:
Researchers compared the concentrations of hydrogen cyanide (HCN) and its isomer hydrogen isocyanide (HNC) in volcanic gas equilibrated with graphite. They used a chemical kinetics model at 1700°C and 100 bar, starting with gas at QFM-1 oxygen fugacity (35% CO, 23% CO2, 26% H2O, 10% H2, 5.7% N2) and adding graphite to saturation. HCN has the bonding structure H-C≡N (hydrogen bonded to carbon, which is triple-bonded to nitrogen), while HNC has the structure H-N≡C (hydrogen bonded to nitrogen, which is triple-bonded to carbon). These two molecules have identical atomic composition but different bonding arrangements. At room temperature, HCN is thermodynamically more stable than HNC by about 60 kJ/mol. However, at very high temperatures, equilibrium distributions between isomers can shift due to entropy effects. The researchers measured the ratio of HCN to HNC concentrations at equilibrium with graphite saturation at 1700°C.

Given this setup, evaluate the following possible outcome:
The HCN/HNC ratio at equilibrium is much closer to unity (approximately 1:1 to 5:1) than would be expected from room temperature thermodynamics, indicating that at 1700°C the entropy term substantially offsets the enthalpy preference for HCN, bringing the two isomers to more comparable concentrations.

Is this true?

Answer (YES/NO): NO